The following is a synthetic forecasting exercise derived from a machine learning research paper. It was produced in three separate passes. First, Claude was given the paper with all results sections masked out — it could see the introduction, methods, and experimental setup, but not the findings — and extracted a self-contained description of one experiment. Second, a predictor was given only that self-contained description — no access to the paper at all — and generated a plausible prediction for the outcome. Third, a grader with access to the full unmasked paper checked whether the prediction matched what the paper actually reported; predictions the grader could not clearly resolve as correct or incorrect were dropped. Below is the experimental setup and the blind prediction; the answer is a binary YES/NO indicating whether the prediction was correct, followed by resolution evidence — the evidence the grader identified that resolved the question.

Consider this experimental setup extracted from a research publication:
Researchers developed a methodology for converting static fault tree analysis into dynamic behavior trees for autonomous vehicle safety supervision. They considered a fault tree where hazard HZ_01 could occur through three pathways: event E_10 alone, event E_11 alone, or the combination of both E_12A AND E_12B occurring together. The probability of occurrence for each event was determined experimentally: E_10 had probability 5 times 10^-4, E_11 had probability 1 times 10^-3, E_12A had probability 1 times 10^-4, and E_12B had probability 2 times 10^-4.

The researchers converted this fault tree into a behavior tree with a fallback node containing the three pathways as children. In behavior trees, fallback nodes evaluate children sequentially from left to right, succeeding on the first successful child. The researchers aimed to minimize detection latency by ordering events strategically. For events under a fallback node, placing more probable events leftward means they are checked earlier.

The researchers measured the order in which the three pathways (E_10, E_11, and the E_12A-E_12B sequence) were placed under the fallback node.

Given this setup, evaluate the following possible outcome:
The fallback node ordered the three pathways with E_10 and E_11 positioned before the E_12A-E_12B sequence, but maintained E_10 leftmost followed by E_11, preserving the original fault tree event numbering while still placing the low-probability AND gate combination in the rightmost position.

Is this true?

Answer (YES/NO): NO